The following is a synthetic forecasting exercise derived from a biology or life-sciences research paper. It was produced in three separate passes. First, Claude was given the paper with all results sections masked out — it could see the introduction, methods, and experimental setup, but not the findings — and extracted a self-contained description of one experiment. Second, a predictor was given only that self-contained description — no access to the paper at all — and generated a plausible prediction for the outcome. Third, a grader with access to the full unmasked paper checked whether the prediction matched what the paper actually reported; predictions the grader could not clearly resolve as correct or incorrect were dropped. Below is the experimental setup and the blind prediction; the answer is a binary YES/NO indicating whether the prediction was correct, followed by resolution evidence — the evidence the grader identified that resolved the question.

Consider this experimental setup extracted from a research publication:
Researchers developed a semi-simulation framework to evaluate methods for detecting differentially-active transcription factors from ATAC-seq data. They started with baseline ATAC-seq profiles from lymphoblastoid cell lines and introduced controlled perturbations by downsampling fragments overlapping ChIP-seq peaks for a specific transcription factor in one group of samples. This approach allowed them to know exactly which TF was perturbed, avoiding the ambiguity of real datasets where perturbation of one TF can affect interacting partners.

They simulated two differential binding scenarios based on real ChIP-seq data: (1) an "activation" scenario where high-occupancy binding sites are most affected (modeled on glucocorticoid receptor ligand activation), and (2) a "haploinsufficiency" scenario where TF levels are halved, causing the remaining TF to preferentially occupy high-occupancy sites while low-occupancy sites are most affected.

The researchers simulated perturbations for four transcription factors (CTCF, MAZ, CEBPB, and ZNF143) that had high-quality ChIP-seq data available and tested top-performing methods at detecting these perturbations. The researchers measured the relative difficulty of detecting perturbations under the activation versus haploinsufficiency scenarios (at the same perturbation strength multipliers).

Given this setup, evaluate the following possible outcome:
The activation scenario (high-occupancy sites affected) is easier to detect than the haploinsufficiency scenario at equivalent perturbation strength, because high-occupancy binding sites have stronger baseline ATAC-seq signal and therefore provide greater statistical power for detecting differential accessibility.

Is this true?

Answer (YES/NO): YES